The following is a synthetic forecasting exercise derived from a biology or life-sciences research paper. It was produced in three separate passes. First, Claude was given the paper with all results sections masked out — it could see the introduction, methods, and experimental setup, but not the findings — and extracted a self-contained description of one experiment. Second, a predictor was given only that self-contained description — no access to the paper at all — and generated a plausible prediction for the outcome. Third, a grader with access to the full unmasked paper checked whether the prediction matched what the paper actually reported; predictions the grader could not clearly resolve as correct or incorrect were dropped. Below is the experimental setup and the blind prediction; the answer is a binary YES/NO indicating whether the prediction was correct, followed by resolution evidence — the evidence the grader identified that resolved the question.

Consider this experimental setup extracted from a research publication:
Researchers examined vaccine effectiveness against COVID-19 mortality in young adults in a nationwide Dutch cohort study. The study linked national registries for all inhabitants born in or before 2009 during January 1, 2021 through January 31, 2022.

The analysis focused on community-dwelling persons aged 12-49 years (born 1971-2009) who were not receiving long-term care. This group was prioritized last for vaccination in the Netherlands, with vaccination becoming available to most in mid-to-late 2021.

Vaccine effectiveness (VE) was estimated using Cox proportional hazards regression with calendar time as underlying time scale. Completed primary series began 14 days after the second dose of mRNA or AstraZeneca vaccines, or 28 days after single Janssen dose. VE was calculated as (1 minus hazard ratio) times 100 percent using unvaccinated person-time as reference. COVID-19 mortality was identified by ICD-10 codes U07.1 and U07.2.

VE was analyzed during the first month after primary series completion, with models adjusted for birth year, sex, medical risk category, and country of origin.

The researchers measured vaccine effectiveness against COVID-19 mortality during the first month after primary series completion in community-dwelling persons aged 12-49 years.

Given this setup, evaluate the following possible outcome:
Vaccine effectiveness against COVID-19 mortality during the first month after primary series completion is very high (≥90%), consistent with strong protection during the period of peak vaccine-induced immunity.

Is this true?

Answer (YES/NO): YES